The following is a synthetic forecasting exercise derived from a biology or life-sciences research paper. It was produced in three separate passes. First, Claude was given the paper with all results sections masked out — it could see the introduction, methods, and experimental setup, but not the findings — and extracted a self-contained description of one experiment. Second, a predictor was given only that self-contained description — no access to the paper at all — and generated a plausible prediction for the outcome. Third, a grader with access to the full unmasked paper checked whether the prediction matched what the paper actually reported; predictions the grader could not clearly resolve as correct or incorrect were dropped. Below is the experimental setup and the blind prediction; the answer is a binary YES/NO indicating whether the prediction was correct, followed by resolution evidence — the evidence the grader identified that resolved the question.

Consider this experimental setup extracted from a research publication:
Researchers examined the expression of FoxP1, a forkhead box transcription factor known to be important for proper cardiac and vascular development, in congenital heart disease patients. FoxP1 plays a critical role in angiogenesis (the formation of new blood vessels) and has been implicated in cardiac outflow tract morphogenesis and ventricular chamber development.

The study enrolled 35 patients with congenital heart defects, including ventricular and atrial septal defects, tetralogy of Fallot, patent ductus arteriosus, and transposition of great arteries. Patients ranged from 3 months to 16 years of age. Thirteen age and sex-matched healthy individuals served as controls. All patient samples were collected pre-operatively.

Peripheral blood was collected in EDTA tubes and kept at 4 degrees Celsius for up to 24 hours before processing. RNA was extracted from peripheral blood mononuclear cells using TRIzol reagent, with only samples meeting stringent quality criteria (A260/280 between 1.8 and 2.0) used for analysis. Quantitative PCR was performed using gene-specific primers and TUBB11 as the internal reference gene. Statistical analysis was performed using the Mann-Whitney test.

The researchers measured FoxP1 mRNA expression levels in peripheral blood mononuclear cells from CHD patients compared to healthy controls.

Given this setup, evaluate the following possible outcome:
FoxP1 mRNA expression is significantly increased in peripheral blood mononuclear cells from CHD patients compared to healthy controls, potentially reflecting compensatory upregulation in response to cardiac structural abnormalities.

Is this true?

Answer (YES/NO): NO